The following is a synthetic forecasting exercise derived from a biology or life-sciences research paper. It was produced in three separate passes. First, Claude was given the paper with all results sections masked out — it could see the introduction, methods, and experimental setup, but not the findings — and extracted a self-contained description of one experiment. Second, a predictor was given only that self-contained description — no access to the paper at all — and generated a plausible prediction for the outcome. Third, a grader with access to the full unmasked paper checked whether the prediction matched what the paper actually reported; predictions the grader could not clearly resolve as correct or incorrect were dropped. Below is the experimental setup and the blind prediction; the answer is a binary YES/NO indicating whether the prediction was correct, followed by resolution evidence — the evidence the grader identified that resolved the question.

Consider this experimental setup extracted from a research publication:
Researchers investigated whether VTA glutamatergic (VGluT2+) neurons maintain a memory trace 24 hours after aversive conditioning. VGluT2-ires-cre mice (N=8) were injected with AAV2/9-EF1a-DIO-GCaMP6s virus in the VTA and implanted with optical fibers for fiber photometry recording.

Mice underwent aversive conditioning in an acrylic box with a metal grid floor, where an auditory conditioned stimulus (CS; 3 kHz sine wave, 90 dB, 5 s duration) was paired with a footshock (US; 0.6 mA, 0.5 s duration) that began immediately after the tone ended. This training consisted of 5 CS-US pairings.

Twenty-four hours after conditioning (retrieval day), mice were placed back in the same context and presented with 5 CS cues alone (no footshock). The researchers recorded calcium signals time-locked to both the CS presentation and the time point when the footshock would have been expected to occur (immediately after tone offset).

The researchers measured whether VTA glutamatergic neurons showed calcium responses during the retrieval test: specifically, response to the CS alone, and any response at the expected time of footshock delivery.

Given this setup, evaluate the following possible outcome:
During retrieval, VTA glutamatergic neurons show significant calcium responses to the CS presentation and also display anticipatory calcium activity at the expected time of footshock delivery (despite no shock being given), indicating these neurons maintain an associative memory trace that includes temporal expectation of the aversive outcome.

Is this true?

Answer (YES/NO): YES